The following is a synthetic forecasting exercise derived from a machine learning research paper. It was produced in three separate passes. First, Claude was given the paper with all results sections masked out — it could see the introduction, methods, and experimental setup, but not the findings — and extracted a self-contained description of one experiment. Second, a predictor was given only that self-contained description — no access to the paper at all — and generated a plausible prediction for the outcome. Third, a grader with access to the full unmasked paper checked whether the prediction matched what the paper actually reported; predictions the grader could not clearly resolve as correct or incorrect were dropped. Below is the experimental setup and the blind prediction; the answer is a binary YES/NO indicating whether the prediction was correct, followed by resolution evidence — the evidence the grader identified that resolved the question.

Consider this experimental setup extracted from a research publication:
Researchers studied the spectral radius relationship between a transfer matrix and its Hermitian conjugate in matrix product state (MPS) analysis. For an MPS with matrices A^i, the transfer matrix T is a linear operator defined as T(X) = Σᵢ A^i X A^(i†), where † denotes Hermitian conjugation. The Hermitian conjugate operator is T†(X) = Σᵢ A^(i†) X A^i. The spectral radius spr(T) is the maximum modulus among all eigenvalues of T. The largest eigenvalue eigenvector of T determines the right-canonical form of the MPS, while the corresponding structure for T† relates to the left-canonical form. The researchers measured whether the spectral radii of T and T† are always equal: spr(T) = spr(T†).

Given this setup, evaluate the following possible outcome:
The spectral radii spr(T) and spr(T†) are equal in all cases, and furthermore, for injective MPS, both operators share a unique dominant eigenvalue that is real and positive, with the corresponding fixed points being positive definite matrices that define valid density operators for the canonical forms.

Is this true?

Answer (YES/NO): NO